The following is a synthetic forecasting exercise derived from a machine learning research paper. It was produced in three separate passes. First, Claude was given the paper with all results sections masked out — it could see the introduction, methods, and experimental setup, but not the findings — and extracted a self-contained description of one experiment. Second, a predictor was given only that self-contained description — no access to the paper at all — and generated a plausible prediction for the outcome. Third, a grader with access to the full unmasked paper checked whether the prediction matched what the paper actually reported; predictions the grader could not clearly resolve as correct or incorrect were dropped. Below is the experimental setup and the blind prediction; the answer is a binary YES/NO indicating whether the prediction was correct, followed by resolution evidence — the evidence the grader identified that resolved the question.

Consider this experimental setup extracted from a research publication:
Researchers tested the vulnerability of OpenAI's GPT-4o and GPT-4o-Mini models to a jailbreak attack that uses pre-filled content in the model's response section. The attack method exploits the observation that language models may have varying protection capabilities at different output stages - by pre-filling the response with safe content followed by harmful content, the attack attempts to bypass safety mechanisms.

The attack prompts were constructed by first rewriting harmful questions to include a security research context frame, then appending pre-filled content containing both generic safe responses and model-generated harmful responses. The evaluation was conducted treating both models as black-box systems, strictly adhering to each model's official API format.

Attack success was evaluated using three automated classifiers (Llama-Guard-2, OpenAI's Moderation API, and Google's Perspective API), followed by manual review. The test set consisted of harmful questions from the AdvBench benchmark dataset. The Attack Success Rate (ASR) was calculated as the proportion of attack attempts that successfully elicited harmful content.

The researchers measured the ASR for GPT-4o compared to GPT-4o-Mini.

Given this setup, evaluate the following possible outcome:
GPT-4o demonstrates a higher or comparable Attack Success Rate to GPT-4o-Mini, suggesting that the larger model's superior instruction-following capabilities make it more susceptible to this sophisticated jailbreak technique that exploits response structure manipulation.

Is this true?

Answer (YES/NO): YES